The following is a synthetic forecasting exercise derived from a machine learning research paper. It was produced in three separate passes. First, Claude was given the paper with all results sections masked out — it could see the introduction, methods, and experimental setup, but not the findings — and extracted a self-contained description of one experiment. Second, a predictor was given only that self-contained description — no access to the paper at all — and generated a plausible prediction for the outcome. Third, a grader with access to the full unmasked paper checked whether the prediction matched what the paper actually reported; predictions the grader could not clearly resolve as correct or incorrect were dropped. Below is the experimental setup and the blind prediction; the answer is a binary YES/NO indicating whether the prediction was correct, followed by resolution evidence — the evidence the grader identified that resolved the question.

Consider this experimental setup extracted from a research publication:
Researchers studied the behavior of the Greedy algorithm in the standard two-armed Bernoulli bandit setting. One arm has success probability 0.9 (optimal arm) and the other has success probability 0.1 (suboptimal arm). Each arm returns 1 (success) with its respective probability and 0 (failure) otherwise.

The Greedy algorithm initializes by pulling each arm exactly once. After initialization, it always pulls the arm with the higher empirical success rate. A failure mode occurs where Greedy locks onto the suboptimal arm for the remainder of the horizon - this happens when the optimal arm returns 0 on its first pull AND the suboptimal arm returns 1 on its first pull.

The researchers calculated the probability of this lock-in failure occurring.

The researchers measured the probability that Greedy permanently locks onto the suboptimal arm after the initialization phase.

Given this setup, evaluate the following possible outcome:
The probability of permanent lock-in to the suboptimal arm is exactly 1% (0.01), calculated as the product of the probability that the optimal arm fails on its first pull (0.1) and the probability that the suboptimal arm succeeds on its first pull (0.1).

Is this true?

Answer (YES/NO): NO